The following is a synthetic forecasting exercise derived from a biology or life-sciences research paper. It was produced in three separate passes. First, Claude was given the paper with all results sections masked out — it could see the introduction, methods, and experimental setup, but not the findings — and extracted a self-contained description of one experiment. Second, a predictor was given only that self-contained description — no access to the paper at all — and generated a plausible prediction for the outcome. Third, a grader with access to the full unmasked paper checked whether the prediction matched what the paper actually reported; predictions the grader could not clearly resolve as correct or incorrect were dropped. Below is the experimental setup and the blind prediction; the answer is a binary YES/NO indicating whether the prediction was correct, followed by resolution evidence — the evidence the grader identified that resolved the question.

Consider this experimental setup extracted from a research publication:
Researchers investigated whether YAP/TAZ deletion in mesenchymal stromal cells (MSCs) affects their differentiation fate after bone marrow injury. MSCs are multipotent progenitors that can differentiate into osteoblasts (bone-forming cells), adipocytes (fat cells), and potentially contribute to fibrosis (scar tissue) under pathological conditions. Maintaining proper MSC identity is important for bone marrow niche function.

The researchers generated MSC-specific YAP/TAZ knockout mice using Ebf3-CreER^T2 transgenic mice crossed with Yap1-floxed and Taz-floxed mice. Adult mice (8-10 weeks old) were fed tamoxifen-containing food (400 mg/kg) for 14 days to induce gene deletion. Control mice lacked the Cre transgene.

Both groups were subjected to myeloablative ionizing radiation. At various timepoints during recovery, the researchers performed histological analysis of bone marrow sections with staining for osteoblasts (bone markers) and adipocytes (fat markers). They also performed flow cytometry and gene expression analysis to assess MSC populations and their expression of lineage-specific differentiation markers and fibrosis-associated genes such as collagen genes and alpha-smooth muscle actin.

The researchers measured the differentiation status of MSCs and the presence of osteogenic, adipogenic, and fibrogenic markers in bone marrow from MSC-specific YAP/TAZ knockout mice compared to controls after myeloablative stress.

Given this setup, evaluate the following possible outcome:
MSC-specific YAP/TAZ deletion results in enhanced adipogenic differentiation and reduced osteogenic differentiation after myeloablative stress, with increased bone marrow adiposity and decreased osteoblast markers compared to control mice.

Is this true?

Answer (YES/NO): NO